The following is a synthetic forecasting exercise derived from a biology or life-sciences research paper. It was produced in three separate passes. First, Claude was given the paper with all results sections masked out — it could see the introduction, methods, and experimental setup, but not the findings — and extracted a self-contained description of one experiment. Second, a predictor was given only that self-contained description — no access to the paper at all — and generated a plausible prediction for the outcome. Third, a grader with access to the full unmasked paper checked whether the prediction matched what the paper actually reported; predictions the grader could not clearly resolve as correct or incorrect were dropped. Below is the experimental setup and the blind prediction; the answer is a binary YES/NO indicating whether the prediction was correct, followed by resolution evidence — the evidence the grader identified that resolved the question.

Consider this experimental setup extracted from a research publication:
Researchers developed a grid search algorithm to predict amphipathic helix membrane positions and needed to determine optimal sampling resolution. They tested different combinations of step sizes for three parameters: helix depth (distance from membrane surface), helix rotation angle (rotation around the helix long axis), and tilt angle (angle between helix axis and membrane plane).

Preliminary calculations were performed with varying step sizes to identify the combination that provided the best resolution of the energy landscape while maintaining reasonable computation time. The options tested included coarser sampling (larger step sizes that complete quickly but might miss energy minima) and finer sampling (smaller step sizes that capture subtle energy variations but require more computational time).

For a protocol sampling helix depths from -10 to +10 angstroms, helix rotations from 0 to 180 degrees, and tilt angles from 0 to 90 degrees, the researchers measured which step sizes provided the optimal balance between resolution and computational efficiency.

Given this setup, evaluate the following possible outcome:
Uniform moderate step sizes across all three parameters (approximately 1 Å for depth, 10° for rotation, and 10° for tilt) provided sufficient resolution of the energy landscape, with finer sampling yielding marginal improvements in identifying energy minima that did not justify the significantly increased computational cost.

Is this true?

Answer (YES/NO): NO